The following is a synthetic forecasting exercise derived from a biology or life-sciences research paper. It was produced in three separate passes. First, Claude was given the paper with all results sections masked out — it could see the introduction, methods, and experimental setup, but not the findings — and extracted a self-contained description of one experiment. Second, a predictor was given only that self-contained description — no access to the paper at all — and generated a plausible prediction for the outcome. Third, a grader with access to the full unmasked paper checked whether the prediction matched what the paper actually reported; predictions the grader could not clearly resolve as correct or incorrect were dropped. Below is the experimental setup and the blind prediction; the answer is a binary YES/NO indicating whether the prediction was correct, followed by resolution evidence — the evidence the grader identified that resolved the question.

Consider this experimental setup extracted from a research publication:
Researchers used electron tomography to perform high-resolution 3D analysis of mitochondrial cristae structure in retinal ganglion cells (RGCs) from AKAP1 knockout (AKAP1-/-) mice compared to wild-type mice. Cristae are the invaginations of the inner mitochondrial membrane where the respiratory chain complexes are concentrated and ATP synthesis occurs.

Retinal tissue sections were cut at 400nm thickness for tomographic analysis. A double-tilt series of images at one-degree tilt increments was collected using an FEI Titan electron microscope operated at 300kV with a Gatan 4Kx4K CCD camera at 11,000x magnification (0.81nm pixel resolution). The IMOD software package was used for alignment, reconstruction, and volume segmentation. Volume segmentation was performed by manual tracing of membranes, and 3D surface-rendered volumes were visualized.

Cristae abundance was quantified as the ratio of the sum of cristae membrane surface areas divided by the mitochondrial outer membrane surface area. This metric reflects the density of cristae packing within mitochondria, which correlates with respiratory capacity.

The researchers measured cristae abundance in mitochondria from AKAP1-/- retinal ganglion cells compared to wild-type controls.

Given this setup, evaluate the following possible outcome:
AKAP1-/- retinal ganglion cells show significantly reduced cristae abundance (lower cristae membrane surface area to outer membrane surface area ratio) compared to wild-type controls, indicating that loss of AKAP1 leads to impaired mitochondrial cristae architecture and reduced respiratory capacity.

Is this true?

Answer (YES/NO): NO